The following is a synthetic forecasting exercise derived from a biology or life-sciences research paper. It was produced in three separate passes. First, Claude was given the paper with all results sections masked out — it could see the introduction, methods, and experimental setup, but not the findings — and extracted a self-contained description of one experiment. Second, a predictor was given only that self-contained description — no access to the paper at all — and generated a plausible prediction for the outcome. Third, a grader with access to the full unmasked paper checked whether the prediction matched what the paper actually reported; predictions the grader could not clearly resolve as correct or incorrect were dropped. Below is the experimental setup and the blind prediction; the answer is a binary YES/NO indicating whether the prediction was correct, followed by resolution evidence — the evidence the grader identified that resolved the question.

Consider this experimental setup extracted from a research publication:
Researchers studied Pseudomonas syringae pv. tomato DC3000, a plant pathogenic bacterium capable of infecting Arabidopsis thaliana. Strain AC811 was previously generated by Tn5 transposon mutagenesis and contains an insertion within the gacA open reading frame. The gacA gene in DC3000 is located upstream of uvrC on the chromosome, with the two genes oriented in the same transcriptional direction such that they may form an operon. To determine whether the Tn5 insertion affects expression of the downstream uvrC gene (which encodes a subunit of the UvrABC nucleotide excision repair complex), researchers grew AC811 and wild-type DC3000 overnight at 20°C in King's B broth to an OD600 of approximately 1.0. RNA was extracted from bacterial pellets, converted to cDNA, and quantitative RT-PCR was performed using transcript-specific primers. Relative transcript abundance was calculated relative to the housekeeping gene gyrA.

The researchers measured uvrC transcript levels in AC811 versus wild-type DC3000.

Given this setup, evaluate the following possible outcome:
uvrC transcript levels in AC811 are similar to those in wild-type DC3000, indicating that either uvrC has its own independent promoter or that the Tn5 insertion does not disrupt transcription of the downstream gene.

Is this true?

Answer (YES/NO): NO